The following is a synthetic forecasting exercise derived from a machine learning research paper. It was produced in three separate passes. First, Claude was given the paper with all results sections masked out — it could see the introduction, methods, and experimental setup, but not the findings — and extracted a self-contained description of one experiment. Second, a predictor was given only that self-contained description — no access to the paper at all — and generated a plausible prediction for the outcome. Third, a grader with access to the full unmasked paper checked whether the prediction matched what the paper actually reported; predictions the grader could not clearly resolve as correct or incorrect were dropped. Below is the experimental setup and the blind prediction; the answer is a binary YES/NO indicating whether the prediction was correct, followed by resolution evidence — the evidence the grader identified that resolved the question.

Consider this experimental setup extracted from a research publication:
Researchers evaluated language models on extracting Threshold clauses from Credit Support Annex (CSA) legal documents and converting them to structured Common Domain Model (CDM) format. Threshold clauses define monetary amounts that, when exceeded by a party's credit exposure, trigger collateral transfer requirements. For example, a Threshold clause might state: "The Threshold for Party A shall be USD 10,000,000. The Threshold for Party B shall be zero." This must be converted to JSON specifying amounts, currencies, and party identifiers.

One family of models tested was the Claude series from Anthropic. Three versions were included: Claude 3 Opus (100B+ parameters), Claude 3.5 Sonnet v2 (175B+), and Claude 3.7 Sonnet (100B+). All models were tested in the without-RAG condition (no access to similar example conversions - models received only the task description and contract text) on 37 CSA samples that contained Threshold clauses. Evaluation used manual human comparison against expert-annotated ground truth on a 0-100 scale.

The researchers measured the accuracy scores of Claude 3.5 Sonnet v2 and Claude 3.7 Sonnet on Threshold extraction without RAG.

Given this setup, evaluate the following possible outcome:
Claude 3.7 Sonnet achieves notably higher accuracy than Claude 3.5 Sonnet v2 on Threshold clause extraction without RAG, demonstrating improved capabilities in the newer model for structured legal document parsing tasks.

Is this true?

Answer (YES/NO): NO